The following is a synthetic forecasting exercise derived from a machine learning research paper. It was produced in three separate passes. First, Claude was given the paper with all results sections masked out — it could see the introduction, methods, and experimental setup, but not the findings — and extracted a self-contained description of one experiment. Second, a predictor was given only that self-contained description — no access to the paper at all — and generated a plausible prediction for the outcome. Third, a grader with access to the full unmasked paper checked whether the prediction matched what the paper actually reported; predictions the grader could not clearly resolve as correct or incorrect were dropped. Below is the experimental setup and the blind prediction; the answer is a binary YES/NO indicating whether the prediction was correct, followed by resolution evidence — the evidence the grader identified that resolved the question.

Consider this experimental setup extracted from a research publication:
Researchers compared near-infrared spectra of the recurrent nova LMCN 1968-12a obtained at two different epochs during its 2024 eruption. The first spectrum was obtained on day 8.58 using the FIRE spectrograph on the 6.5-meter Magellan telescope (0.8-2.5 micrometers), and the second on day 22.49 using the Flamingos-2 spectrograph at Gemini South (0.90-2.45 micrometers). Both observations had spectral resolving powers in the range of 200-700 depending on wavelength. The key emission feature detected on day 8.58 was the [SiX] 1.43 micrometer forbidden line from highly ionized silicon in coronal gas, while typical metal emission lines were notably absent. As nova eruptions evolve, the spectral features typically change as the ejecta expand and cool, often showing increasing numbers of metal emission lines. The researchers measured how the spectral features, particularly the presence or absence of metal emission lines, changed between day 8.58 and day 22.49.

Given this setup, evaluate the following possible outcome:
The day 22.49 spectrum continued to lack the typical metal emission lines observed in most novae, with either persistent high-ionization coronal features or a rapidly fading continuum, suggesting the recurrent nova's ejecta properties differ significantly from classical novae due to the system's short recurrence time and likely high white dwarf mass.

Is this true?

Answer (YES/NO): YES